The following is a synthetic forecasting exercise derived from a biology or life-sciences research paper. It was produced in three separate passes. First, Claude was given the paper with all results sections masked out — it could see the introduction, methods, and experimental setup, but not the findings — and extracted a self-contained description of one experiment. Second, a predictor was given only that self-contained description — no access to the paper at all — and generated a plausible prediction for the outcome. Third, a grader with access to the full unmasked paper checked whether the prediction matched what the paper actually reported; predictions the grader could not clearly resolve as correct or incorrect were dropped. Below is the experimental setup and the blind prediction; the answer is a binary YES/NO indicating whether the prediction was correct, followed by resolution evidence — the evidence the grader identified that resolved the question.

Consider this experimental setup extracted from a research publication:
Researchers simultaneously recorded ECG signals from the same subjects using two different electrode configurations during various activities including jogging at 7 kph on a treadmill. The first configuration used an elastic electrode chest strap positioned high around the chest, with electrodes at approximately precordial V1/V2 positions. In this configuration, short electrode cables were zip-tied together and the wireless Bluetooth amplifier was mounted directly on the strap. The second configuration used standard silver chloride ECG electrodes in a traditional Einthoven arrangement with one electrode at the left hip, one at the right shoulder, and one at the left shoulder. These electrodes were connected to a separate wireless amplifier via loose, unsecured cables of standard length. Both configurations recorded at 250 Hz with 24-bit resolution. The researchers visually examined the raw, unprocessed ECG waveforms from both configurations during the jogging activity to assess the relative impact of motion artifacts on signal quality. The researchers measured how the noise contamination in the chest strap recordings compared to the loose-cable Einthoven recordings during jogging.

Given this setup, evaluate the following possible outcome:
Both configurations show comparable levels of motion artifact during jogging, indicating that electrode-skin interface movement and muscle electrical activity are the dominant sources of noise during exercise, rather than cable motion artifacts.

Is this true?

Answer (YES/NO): NO